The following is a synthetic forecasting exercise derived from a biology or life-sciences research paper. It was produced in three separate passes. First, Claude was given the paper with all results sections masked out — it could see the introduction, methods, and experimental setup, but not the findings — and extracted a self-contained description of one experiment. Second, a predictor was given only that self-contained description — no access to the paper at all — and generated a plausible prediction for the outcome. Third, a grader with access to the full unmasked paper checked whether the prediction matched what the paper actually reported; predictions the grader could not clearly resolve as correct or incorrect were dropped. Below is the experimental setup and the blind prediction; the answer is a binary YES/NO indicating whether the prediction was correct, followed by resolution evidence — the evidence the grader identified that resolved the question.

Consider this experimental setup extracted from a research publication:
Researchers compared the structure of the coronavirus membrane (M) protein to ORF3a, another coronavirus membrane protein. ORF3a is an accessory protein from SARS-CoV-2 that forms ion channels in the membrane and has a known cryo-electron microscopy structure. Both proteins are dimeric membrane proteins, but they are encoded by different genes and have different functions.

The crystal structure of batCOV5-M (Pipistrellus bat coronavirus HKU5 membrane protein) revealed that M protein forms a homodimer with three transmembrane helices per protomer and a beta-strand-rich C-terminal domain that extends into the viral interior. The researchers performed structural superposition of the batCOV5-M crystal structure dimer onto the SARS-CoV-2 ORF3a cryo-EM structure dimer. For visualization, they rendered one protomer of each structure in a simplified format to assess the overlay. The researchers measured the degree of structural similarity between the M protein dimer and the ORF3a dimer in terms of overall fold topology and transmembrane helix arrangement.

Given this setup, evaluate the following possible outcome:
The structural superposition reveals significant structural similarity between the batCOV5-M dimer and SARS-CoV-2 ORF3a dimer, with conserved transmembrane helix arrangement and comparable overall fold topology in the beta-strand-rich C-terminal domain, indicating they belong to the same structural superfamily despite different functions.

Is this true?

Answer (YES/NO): YES